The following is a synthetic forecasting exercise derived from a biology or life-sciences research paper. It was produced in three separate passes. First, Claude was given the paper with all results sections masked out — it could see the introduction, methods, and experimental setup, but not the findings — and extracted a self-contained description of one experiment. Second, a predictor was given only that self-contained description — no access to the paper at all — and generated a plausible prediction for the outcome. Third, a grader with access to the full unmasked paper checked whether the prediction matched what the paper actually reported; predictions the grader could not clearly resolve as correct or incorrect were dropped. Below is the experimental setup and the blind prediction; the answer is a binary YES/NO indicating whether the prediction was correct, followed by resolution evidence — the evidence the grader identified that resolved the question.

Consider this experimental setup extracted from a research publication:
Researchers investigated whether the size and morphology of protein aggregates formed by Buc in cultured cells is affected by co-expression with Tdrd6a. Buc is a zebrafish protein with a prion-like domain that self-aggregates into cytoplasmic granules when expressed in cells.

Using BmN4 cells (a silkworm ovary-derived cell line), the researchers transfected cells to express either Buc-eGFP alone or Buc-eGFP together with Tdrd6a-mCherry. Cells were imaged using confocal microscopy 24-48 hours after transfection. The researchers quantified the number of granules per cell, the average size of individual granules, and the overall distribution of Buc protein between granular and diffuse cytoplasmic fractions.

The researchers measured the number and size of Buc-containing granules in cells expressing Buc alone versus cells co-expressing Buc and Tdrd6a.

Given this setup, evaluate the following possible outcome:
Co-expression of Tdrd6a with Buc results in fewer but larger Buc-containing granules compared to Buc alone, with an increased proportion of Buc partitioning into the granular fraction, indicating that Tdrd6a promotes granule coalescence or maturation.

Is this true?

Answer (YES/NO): NO